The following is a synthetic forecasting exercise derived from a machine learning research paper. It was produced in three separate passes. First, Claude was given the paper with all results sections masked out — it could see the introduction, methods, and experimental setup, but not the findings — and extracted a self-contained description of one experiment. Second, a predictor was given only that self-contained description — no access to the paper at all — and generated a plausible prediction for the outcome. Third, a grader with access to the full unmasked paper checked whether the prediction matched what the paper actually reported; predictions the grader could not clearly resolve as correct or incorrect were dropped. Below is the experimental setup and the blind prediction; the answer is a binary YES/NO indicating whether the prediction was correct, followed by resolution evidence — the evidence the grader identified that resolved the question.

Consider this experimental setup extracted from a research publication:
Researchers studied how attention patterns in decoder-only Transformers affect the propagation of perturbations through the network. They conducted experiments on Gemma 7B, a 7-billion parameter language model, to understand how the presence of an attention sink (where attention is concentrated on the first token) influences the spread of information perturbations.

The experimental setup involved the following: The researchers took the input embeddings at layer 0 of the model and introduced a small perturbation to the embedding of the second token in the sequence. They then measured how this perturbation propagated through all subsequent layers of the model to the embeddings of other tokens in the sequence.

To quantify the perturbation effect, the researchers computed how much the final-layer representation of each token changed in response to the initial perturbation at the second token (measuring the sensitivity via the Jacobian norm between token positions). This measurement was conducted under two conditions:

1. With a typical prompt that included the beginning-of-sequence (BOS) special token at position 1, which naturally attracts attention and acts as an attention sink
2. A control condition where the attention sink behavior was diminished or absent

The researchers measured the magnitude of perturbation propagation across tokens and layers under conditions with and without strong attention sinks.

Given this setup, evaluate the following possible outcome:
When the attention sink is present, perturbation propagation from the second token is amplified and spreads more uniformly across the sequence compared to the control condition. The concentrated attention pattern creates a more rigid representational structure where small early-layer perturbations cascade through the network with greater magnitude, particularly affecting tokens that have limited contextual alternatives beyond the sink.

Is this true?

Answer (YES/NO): NO